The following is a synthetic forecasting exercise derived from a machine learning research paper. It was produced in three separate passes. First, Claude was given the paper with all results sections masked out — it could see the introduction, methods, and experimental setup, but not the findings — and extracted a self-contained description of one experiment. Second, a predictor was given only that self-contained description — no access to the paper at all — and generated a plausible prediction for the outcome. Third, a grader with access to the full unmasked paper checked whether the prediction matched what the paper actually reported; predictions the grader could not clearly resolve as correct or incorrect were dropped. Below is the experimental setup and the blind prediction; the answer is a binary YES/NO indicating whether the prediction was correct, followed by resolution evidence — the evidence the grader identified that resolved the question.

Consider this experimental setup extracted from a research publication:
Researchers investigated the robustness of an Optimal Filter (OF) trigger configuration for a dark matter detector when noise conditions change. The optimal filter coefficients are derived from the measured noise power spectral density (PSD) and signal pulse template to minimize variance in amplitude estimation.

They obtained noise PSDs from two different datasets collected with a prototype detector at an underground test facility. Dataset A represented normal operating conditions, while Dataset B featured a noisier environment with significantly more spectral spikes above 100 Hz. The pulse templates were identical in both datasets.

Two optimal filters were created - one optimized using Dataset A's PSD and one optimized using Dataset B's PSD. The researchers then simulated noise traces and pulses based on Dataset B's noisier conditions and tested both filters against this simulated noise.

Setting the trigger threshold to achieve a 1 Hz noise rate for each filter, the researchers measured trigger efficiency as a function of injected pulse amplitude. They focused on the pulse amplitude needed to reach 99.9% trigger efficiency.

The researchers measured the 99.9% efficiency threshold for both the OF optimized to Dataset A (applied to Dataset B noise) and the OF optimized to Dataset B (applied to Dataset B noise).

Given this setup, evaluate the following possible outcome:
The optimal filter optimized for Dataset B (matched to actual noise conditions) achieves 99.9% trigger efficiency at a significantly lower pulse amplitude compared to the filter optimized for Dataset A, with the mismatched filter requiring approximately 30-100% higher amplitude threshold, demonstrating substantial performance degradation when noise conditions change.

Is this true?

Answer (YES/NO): NO